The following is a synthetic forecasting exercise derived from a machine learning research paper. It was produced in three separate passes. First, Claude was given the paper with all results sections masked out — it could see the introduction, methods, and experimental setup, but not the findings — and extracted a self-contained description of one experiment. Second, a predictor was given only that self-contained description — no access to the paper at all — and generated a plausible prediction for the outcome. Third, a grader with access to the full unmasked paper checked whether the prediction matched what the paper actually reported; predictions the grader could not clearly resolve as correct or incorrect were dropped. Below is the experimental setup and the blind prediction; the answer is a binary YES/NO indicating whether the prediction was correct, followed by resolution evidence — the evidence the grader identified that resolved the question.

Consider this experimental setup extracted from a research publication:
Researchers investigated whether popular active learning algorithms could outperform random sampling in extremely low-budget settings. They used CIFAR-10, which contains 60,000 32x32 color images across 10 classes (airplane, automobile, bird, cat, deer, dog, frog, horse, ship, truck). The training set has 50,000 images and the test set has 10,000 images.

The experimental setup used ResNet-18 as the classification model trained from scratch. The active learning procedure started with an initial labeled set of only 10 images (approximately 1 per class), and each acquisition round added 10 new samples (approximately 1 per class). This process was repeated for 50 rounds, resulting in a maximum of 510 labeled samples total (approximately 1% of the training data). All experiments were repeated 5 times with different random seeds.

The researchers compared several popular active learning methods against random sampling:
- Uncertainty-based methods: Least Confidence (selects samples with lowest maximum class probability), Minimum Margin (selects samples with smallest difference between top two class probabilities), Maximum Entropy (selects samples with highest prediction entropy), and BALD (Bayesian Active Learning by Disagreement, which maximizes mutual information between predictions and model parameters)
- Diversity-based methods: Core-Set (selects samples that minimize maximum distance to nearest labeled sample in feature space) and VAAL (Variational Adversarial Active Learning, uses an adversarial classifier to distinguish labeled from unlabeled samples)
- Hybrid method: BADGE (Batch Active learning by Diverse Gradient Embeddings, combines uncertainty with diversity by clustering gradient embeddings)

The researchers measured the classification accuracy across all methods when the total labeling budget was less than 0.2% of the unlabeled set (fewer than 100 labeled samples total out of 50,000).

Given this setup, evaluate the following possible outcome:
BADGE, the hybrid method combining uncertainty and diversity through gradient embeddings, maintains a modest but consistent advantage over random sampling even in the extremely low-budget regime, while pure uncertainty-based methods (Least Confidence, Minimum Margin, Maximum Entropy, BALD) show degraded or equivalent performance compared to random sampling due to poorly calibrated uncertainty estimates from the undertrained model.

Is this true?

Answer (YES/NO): NO